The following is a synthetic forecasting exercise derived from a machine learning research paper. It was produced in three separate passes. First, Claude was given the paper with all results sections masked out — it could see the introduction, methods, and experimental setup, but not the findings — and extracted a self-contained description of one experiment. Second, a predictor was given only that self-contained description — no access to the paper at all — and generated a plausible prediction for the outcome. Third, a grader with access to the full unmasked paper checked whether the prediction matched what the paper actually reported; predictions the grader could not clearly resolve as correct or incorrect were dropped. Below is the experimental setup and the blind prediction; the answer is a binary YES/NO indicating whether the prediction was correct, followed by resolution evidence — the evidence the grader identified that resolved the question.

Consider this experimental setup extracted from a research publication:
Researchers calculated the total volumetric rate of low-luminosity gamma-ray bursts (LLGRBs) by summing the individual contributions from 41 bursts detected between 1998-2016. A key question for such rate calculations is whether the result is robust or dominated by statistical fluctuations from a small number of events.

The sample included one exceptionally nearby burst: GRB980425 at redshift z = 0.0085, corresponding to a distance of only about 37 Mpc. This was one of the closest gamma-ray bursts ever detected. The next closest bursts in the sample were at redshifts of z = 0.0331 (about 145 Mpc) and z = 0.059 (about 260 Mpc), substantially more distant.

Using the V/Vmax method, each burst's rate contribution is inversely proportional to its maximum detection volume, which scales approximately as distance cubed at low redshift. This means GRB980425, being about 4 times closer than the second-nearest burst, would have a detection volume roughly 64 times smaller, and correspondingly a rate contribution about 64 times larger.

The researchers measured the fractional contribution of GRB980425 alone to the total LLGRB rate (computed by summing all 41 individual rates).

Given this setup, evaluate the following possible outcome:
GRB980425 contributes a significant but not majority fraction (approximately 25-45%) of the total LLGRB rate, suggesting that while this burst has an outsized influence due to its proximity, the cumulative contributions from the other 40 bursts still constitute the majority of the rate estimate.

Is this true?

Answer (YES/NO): NO